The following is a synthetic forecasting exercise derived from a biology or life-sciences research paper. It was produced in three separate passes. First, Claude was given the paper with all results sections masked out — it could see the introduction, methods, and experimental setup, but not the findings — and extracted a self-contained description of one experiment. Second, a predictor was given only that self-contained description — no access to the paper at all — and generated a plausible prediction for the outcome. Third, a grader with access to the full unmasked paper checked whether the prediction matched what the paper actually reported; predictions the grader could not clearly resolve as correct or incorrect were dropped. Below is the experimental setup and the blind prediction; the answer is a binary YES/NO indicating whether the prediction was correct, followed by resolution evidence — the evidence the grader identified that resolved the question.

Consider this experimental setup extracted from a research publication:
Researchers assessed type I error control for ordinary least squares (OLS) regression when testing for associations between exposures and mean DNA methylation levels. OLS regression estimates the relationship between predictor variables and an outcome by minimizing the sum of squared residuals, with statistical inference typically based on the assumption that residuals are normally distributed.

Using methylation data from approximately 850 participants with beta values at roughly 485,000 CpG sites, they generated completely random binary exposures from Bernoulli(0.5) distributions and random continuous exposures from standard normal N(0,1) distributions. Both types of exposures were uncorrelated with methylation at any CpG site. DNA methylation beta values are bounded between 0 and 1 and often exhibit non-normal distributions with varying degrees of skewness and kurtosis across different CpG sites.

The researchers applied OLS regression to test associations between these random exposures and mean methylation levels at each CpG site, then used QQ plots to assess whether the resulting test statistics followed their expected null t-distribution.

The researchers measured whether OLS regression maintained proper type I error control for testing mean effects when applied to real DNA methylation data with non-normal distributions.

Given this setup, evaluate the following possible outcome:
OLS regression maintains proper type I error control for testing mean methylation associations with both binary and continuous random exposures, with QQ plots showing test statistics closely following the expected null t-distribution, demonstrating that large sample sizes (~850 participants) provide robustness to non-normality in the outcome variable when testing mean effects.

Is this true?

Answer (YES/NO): YES